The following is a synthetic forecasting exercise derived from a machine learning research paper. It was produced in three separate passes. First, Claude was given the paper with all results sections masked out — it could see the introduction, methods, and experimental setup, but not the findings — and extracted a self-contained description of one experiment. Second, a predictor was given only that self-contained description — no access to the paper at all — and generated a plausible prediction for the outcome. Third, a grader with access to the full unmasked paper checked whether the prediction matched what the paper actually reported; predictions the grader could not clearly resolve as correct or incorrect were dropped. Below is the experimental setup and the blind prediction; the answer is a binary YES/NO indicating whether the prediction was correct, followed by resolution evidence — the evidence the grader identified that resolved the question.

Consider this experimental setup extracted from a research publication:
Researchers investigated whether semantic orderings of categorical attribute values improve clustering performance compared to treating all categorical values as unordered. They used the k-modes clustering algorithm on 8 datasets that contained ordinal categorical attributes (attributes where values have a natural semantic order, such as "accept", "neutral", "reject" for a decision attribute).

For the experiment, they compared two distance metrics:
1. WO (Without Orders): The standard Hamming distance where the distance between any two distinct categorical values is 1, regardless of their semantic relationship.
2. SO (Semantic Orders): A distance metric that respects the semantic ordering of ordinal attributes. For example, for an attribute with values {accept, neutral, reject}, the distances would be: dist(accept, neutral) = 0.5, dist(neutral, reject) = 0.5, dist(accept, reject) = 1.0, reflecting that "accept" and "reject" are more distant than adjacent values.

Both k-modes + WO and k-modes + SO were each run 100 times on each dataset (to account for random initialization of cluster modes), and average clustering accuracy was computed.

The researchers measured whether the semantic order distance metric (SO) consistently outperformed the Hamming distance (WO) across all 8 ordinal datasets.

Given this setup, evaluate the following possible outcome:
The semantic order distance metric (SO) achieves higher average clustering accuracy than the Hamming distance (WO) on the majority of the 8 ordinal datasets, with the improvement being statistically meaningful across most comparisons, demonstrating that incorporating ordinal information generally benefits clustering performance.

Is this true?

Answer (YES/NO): NO